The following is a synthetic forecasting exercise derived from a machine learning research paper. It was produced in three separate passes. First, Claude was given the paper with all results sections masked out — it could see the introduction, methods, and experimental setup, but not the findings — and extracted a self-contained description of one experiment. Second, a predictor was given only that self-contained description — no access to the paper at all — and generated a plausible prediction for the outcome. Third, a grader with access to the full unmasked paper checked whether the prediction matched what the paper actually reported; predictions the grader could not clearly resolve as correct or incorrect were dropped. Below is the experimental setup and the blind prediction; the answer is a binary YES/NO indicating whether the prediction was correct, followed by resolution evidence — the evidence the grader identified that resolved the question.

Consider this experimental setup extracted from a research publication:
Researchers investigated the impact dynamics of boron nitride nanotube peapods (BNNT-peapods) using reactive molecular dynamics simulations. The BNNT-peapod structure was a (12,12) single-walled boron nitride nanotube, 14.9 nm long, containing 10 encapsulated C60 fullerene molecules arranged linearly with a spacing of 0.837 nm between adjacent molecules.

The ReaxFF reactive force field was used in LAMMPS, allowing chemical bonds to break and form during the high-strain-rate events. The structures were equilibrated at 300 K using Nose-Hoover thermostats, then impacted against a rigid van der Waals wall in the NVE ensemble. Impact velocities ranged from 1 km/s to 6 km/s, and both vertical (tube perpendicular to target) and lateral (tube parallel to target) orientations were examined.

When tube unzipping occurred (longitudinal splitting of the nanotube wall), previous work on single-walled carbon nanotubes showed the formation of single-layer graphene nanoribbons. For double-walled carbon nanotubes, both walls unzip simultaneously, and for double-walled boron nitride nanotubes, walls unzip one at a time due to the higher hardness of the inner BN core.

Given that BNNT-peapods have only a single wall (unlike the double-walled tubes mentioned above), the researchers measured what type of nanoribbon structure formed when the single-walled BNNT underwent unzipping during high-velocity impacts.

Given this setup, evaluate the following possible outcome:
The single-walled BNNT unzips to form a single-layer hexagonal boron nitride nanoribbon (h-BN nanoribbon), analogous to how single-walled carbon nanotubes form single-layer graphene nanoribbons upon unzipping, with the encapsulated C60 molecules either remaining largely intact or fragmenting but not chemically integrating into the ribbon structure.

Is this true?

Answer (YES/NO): NO